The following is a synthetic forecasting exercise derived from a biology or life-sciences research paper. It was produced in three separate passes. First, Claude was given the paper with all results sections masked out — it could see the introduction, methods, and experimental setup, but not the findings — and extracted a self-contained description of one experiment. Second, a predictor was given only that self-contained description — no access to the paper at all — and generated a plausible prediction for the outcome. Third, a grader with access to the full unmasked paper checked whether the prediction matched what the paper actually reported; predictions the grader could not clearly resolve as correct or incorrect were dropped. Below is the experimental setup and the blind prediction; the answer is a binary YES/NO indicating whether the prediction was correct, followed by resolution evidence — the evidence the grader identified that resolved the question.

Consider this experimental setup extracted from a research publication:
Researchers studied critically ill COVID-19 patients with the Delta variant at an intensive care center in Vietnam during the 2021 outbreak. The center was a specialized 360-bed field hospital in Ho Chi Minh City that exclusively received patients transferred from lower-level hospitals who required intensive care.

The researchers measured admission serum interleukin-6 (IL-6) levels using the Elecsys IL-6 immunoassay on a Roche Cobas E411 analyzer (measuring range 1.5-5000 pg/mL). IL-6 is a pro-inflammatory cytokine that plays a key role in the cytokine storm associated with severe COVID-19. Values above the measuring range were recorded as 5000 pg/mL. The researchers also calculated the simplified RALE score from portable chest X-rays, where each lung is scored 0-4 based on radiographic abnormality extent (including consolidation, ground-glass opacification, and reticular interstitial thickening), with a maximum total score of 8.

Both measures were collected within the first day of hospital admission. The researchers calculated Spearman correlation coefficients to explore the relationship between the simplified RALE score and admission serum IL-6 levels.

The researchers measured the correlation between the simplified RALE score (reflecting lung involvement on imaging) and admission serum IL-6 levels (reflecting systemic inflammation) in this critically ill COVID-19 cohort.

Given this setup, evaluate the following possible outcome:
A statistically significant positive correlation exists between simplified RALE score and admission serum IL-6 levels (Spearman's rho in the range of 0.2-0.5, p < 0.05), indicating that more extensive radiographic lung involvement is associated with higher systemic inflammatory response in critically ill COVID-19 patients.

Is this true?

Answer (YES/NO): YES